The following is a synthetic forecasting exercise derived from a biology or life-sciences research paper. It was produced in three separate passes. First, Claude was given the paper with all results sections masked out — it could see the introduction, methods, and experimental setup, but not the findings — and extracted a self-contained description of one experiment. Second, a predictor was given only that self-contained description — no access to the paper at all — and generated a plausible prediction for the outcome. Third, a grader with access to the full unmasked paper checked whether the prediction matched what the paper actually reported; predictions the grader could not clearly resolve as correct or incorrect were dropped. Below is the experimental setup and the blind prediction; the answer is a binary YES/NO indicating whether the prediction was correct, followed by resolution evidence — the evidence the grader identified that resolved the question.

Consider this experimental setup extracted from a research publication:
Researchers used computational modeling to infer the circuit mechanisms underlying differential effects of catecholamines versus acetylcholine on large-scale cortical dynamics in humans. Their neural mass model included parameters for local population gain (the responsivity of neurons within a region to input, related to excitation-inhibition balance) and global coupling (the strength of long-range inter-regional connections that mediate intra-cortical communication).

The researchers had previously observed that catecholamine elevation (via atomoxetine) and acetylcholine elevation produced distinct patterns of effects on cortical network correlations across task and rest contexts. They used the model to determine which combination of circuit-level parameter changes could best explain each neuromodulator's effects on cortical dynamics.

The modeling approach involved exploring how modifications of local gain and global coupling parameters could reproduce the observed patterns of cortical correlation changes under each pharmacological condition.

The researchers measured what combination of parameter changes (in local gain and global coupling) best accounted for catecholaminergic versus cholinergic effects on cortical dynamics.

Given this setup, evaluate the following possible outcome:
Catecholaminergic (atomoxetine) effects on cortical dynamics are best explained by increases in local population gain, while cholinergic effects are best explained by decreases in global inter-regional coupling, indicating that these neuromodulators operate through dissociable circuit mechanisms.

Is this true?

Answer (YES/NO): NO